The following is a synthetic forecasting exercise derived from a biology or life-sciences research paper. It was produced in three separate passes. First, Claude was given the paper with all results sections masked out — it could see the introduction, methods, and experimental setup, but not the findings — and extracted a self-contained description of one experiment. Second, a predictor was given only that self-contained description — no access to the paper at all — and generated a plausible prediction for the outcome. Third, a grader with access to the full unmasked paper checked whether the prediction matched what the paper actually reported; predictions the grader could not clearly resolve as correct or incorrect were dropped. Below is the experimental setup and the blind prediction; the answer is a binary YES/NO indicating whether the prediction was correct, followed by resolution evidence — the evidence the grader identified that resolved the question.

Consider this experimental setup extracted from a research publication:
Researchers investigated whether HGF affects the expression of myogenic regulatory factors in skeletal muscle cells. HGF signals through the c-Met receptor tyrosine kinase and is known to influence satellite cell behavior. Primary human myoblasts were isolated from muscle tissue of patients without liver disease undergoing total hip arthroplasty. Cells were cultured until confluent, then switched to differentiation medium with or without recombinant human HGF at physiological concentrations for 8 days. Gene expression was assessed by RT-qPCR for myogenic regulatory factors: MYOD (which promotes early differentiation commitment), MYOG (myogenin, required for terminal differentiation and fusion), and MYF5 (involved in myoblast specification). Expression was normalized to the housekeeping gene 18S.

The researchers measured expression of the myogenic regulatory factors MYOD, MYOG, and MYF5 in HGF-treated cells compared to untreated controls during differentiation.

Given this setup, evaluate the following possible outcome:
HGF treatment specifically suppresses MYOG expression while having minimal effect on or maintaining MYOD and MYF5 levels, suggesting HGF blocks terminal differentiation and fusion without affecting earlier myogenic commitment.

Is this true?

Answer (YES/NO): NO